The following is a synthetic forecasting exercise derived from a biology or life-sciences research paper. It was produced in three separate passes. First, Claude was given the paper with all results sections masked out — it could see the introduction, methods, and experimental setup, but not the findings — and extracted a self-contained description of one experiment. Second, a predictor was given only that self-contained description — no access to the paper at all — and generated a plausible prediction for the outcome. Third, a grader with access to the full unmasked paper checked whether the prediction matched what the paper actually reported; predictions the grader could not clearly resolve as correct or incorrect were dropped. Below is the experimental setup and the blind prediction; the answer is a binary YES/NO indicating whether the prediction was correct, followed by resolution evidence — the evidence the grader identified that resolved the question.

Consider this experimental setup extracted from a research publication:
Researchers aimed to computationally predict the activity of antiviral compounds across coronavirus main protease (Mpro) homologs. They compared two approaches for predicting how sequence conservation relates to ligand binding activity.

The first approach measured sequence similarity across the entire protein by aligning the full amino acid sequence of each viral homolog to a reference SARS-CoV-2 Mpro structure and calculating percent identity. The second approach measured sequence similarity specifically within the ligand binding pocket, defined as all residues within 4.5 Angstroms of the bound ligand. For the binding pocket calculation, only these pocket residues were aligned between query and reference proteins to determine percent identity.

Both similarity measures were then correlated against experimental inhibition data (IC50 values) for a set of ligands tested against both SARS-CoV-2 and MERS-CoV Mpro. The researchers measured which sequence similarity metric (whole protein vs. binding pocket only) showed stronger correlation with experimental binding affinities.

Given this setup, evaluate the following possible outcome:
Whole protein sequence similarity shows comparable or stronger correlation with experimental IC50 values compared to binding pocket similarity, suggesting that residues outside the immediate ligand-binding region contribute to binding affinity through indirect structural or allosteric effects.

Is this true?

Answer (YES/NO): NO